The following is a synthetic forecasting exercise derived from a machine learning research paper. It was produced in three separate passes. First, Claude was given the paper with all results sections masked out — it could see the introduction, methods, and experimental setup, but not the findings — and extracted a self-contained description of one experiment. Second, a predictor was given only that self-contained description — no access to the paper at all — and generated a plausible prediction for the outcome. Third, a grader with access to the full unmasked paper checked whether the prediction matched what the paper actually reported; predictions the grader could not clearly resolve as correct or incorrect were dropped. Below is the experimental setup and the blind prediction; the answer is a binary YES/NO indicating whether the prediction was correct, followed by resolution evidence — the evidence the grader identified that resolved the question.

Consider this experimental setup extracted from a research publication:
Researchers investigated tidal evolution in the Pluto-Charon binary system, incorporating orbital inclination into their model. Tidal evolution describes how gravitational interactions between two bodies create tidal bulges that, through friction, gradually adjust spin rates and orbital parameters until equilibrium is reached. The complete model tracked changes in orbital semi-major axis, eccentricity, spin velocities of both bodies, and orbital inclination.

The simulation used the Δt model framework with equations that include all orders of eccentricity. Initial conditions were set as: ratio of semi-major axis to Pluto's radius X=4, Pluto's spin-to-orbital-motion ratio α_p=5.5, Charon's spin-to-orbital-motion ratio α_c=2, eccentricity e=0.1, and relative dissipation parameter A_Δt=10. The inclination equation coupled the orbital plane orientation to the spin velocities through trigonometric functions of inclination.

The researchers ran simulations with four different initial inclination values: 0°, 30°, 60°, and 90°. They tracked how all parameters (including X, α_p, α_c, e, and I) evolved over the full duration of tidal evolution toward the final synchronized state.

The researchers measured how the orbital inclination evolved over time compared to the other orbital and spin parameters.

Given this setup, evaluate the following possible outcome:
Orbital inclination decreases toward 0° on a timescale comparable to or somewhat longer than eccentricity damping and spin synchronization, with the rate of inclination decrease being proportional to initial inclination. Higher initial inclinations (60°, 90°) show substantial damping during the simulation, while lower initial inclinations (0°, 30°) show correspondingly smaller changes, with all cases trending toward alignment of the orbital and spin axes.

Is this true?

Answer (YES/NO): NO